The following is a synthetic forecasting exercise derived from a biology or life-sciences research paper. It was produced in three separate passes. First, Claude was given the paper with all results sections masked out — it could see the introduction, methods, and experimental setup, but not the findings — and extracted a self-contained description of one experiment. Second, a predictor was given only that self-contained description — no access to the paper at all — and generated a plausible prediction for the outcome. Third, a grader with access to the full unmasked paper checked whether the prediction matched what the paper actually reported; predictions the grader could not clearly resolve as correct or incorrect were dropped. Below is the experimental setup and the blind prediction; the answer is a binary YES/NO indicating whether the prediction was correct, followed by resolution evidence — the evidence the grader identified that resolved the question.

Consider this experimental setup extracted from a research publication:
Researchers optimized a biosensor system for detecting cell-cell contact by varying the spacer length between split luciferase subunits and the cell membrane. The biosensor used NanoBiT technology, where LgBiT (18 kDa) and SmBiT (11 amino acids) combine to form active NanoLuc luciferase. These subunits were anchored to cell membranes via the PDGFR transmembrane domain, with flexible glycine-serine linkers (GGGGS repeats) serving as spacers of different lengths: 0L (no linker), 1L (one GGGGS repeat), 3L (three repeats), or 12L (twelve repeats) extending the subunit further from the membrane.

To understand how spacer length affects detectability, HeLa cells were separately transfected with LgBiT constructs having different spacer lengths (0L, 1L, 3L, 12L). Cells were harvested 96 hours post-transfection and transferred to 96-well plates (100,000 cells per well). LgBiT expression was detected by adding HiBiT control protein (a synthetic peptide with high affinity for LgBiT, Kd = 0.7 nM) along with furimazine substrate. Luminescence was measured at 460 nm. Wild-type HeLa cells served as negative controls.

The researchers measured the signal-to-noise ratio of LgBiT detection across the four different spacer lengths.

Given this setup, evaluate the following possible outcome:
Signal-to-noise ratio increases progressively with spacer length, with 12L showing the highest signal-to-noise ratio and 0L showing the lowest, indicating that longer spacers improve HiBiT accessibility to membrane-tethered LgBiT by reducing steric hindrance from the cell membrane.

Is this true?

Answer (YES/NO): NO